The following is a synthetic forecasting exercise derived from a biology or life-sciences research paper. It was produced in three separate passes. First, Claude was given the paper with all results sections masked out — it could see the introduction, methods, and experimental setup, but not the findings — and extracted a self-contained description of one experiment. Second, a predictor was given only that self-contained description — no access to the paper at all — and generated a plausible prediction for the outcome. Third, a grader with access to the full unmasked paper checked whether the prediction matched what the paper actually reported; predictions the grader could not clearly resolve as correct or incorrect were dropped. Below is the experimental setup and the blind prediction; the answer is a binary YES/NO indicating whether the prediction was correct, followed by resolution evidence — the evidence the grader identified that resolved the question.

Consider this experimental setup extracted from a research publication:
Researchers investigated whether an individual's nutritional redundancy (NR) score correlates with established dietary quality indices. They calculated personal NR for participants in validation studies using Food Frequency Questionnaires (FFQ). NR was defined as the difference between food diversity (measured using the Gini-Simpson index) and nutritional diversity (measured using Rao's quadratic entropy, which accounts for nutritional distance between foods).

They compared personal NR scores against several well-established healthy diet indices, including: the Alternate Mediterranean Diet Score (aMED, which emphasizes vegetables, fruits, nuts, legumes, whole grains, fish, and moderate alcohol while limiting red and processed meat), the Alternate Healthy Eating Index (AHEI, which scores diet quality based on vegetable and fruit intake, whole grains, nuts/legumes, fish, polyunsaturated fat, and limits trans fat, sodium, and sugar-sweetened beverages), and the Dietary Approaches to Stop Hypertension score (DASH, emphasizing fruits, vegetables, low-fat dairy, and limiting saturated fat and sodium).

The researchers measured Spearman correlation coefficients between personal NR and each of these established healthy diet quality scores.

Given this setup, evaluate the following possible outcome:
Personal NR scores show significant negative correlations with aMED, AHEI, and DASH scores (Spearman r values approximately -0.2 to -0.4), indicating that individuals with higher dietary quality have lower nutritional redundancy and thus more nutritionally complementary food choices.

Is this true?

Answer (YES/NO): NO